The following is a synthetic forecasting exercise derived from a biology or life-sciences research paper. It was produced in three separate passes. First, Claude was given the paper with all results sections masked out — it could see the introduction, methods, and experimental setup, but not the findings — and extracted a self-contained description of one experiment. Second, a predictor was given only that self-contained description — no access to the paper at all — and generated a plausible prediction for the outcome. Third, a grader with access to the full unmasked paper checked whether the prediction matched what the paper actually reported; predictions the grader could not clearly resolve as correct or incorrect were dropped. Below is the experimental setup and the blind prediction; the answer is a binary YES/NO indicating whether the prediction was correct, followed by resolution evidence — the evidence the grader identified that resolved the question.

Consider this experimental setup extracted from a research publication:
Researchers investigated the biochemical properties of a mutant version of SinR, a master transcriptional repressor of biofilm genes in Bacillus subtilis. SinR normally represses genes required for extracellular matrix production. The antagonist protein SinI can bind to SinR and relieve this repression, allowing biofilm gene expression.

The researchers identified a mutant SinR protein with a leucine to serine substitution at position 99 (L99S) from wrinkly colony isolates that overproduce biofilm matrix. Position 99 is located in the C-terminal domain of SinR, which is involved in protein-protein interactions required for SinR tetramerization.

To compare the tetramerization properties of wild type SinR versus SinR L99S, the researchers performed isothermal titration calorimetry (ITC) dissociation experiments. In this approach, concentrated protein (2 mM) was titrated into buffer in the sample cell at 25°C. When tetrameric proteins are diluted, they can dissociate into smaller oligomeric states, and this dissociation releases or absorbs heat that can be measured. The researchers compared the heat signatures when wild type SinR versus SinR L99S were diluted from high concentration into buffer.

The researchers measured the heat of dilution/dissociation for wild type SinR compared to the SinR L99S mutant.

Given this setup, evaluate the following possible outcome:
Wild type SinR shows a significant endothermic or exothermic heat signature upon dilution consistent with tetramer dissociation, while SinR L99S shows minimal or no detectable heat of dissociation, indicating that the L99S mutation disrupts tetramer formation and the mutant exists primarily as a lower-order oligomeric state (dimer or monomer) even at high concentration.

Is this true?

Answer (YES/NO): NO